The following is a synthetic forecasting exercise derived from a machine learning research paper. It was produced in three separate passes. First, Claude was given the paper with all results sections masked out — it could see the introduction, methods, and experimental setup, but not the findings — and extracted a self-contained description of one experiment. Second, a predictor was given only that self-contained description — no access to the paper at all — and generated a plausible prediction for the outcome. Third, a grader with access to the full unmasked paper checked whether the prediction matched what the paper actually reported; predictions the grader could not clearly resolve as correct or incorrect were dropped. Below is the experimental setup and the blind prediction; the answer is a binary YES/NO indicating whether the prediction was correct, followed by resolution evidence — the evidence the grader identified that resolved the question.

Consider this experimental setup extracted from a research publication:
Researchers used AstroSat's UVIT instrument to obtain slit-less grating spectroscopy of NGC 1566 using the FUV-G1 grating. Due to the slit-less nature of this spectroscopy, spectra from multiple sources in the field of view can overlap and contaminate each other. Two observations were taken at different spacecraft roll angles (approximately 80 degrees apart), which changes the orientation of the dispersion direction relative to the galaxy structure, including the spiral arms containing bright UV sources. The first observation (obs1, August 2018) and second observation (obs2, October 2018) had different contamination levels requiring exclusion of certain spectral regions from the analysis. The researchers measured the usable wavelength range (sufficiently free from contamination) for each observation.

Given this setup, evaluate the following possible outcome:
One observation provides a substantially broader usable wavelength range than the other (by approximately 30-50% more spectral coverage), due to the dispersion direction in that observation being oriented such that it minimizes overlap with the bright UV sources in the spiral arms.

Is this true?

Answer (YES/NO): NO